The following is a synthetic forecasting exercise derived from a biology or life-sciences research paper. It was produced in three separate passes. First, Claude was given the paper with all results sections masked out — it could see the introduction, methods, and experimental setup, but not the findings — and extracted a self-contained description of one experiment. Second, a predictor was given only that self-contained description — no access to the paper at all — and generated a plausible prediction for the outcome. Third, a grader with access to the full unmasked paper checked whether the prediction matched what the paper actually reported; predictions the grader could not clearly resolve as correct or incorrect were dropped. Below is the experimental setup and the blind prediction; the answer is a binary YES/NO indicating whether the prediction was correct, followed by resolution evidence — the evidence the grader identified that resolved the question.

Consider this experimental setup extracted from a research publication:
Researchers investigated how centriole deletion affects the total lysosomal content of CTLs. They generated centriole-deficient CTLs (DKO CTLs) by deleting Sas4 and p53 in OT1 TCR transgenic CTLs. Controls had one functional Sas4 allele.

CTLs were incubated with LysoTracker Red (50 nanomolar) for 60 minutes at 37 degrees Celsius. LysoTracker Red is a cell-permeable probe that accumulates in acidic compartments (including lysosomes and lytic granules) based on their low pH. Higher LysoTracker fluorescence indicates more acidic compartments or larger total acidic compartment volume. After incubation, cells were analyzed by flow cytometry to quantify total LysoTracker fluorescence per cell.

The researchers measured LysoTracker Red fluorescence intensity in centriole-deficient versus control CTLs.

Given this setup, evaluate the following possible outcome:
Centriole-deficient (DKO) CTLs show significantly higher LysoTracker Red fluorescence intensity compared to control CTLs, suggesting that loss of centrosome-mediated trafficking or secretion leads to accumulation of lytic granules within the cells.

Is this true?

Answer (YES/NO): NO